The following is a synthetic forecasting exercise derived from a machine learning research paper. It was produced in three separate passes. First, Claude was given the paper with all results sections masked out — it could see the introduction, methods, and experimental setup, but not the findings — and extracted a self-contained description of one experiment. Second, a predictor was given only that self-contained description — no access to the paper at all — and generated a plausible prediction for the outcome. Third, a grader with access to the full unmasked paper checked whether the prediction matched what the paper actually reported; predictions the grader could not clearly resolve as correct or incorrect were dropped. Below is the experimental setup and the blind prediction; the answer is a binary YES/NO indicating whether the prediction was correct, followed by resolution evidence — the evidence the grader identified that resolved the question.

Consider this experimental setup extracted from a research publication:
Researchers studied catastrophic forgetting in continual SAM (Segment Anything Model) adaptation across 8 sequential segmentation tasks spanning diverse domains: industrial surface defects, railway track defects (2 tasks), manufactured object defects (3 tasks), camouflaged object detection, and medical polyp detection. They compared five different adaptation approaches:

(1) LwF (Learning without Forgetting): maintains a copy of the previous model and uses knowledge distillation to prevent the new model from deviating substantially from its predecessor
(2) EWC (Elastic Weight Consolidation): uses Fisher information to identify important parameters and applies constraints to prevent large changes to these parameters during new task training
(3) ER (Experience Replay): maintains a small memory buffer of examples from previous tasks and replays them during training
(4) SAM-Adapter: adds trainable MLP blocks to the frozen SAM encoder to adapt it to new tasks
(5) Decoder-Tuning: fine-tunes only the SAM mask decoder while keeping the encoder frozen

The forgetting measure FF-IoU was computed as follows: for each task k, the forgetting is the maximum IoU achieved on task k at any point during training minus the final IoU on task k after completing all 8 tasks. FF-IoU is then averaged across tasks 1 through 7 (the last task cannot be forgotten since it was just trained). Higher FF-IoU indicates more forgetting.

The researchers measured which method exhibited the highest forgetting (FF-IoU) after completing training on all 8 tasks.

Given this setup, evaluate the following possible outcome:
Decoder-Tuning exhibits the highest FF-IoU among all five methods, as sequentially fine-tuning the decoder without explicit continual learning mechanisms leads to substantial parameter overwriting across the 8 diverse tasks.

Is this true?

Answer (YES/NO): YES